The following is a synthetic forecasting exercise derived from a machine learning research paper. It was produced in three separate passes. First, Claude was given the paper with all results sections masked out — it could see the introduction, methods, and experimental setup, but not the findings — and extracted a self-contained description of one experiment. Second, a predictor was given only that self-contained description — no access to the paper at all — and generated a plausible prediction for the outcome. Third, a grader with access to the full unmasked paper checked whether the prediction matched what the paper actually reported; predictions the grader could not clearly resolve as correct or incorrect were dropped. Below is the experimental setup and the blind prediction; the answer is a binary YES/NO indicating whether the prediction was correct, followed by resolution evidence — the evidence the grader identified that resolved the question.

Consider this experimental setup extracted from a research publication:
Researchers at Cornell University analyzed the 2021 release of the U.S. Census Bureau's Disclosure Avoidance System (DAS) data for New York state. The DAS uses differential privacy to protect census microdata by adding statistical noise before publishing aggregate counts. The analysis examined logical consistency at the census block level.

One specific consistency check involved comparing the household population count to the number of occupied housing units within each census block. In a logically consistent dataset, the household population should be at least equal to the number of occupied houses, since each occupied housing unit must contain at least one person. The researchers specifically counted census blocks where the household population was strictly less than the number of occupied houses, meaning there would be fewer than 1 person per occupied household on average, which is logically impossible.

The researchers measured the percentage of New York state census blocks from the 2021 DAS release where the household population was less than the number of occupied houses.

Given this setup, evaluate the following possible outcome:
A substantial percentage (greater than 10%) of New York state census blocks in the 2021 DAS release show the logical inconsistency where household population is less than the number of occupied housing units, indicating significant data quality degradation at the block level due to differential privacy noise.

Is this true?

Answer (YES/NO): NO